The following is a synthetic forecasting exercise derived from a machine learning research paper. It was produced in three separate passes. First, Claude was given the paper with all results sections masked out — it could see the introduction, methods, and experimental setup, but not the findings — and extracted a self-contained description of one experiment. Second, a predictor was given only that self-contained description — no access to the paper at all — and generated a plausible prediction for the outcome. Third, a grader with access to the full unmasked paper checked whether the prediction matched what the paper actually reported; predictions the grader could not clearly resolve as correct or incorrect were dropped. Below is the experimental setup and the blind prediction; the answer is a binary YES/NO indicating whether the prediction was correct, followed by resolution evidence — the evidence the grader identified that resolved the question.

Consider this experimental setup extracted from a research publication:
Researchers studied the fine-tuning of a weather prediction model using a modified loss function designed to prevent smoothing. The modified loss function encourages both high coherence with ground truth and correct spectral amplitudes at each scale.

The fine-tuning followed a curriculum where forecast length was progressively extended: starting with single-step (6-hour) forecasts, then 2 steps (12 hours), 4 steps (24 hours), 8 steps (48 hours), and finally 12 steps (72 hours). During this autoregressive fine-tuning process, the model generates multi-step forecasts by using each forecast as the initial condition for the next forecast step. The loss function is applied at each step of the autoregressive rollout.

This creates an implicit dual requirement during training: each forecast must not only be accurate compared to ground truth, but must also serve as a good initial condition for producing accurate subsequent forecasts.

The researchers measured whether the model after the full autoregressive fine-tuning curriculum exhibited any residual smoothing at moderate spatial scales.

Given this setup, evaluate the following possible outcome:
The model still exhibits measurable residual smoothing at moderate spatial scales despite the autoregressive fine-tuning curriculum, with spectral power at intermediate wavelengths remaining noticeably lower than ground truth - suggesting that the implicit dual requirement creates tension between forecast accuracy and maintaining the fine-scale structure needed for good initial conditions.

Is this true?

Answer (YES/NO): YES